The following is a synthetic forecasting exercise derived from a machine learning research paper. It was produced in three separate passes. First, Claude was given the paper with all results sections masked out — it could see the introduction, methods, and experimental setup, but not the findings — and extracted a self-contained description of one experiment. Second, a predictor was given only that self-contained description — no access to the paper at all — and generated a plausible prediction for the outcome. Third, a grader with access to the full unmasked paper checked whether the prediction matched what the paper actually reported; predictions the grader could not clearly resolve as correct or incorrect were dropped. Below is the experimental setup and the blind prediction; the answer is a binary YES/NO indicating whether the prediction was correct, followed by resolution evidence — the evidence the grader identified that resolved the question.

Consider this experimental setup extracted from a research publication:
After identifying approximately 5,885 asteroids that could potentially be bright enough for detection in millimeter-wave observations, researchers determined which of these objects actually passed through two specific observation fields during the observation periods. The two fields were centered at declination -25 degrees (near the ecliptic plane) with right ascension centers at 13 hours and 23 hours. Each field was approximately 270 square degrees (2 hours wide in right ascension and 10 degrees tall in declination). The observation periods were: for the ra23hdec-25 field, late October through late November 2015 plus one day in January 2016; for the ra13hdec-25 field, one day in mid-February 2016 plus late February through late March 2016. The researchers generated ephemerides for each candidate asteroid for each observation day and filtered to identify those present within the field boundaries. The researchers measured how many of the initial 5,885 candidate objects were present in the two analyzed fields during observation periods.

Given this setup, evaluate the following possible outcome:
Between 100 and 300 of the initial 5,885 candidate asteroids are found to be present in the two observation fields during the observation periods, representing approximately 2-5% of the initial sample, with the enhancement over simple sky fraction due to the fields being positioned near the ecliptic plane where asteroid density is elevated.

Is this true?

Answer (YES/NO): YES